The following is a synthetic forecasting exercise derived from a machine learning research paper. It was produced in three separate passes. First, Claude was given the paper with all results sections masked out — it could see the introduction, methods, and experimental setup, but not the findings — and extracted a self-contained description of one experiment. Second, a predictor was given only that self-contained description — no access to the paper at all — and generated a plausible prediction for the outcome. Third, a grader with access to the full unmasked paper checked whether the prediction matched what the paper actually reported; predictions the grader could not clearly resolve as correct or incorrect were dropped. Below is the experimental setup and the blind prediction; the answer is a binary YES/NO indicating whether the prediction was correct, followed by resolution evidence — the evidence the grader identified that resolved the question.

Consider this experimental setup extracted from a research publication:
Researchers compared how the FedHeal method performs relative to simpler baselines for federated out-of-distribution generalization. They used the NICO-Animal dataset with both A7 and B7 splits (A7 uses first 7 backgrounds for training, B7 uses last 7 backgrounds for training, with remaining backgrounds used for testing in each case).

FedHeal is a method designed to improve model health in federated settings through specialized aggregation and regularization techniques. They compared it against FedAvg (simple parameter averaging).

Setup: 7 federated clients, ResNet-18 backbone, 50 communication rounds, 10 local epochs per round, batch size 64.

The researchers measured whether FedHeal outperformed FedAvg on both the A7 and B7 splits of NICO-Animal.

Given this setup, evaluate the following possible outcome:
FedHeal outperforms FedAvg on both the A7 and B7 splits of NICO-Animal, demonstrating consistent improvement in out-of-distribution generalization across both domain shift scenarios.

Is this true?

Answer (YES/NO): NO